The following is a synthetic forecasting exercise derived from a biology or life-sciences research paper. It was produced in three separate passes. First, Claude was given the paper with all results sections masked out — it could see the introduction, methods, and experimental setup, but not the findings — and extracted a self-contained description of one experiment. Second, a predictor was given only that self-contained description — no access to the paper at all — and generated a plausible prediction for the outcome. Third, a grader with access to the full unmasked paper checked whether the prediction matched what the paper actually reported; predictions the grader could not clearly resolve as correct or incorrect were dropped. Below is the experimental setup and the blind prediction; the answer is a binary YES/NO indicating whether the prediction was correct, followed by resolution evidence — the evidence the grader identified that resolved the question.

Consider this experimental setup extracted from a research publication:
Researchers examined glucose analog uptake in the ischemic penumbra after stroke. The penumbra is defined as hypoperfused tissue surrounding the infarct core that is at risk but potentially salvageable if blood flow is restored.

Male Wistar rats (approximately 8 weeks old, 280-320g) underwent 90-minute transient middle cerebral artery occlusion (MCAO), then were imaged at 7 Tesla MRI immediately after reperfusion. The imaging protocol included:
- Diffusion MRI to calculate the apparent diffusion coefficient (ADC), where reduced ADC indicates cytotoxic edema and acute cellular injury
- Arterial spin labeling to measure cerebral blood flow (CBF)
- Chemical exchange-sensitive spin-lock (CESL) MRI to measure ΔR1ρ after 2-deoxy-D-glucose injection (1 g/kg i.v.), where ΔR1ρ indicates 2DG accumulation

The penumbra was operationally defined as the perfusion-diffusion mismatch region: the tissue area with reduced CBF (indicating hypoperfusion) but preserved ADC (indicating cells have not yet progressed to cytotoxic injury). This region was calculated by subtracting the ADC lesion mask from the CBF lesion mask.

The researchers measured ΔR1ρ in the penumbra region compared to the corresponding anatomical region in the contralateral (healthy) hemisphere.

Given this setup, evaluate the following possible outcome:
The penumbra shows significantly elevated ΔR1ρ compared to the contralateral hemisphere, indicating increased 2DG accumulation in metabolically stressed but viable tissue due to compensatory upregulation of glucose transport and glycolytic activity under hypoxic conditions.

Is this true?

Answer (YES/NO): NO